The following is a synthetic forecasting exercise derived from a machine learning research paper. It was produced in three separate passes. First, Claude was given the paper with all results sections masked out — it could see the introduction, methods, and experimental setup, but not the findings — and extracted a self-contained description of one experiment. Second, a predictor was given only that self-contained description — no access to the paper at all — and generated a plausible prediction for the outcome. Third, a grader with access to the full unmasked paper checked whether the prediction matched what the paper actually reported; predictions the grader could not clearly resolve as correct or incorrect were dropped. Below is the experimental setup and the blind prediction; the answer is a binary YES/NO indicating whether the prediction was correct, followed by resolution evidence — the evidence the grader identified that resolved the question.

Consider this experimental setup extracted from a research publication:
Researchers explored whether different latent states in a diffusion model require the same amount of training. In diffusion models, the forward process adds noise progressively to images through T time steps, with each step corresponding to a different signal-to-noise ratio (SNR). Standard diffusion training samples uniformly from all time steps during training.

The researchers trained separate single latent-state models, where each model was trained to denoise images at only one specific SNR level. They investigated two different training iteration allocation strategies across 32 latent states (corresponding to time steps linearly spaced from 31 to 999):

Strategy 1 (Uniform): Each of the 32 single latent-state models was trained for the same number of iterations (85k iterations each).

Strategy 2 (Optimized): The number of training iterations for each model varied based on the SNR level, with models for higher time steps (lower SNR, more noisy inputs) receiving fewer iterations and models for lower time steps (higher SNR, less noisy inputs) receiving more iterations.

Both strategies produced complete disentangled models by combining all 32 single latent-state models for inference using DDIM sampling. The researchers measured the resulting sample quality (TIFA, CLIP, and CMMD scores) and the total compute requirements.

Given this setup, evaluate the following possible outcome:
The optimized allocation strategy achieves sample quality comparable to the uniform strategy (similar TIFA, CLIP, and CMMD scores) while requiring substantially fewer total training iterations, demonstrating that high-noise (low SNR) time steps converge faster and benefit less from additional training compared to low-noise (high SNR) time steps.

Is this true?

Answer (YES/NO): YES